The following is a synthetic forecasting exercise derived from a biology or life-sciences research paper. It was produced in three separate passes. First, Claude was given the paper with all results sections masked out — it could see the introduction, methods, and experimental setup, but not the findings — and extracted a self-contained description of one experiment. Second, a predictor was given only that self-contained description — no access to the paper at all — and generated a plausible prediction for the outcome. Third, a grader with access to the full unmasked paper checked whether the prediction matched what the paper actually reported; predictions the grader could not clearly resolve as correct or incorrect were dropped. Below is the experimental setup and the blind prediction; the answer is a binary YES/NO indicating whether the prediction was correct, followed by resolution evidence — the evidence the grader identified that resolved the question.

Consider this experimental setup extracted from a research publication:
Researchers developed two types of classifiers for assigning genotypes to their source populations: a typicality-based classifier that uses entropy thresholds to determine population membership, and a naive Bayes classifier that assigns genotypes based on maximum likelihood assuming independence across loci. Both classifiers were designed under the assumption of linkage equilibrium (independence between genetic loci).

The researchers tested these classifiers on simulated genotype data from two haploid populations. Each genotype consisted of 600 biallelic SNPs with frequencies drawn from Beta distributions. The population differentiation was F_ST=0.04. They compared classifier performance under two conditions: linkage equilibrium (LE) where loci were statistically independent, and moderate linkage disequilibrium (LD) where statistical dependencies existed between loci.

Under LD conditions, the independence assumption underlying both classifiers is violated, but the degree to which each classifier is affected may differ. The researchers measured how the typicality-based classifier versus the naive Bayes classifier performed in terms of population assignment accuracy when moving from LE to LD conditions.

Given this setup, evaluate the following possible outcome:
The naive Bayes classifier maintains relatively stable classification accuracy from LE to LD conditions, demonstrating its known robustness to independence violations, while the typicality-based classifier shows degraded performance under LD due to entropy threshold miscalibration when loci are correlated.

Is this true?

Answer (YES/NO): YES